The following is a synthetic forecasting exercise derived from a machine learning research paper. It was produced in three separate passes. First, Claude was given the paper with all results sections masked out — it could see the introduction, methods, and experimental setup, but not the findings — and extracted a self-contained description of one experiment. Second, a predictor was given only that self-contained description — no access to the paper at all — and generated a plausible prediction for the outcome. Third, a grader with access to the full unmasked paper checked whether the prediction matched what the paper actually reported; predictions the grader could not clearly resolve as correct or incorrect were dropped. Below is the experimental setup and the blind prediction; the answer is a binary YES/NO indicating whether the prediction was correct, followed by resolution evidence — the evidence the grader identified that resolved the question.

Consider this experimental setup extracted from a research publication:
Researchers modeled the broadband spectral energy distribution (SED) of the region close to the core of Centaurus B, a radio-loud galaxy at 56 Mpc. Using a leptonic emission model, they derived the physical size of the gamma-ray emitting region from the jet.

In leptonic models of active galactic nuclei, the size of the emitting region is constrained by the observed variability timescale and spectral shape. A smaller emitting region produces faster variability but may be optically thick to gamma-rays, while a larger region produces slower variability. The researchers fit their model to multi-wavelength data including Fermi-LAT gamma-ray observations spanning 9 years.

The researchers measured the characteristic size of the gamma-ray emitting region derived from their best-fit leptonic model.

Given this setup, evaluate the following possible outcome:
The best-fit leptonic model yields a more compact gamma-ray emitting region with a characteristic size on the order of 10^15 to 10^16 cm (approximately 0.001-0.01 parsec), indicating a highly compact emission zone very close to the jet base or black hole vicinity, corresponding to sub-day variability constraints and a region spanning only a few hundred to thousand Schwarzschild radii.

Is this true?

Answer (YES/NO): NO